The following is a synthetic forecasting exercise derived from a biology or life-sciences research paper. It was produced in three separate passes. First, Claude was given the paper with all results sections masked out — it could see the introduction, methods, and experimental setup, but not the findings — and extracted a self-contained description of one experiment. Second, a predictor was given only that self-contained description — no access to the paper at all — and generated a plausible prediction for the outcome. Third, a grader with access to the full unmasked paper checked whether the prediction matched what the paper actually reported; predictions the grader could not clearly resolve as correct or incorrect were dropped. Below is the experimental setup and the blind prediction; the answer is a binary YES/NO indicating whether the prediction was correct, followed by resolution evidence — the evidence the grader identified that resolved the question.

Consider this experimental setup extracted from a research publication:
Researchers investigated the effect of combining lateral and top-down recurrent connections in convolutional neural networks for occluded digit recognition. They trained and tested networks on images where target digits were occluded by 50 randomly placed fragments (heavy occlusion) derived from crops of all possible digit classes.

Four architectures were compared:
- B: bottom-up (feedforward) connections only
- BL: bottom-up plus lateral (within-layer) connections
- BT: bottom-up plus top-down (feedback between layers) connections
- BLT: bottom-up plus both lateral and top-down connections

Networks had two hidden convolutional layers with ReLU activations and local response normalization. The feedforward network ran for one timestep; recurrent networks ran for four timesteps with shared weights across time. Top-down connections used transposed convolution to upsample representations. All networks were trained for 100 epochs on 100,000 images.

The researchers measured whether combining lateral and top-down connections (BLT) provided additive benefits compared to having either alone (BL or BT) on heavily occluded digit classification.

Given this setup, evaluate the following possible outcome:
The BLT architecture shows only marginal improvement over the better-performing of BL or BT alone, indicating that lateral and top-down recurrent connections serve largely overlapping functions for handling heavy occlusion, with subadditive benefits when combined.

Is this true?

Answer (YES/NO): NO